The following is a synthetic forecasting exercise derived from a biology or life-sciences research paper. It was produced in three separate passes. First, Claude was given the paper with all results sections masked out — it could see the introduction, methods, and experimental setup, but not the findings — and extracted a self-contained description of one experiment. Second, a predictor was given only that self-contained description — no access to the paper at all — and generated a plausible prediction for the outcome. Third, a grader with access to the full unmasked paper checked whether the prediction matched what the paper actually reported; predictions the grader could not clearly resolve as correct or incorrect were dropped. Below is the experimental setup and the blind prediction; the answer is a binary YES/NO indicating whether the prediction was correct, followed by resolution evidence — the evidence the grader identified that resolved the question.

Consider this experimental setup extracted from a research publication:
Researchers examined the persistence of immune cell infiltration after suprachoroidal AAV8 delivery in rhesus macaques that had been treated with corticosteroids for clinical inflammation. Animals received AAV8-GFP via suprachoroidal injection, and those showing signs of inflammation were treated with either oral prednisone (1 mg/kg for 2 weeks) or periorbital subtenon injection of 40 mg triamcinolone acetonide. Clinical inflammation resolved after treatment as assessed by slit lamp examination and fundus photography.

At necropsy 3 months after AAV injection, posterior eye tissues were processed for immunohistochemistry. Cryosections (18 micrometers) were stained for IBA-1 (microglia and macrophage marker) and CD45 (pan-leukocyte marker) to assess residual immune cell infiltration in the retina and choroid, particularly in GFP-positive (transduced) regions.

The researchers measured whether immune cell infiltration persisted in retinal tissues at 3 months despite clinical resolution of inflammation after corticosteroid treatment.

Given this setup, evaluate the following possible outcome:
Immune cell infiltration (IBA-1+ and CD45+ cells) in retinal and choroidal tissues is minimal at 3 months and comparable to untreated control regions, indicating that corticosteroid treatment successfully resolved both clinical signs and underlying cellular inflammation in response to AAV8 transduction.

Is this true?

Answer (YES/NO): NO